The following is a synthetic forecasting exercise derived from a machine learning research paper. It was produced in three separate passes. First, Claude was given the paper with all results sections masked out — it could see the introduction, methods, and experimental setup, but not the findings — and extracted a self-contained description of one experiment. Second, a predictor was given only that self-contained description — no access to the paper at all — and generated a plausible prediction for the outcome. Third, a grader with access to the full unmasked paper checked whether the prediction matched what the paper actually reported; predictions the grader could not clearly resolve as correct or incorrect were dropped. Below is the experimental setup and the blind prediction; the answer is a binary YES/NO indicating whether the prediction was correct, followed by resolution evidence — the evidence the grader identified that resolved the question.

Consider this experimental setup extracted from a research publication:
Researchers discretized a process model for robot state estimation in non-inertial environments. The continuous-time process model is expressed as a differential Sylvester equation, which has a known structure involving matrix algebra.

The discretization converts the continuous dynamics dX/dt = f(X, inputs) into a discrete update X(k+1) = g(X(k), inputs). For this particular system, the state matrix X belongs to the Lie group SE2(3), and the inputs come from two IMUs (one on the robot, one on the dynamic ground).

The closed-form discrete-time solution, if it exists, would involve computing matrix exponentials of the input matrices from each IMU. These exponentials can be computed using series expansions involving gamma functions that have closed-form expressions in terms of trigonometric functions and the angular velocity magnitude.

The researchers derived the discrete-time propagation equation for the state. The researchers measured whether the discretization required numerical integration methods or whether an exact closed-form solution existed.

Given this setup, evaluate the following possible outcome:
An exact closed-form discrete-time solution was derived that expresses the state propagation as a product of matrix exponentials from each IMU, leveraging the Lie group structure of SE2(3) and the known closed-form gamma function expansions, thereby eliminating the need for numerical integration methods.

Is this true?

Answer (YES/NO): YES